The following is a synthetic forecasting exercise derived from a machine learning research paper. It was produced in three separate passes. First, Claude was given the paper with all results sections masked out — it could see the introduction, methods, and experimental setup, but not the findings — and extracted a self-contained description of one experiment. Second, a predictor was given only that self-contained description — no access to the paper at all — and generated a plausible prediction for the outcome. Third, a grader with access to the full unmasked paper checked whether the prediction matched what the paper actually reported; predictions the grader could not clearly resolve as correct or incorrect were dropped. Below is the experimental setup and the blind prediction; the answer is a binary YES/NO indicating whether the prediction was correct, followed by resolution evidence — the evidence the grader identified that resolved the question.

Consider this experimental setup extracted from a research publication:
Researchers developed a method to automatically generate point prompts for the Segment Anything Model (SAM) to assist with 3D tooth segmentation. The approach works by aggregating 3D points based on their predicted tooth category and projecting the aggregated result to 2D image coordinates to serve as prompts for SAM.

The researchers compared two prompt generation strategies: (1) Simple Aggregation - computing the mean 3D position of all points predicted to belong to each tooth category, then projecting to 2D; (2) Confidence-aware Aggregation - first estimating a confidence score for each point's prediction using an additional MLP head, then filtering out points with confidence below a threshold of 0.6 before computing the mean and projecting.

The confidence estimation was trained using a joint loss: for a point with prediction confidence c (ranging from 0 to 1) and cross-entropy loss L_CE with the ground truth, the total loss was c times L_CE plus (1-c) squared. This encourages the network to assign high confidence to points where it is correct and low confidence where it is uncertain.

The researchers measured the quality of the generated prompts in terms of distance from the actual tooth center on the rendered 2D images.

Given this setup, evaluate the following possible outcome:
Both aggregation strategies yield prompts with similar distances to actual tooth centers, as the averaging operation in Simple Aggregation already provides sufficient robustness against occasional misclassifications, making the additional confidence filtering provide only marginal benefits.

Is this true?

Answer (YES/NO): NO